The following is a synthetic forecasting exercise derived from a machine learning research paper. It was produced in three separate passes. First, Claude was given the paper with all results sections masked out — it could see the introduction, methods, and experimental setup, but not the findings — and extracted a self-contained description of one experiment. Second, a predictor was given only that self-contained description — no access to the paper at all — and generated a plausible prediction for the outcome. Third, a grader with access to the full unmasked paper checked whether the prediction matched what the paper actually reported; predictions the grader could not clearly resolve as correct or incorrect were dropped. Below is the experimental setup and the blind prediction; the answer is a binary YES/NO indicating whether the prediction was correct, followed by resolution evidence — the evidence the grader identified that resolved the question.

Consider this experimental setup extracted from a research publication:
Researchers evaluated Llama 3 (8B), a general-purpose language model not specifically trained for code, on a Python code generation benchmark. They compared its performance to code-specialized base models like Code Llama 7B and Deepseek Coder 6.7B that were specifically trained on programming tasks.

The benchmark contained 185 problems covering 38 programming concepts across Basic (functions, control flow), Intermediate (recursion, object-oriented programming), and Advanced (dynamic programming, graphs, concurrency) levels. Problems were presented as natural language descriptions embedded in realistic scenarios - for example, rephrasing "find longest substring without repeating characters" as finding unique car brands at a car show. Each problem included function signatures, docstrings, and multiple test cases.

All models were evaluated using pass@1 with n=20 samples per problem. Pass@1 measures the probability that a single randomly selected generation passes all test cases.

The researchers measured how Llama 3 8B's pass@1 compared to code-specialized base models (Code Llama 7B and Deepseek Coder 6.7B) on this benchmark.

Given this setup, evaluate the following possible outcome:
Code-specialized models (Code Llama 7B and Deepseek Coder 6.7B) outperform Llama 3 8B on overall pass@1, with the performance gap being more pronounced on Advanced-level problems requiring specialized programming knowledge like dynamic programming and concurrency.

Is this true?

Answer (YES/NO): NO